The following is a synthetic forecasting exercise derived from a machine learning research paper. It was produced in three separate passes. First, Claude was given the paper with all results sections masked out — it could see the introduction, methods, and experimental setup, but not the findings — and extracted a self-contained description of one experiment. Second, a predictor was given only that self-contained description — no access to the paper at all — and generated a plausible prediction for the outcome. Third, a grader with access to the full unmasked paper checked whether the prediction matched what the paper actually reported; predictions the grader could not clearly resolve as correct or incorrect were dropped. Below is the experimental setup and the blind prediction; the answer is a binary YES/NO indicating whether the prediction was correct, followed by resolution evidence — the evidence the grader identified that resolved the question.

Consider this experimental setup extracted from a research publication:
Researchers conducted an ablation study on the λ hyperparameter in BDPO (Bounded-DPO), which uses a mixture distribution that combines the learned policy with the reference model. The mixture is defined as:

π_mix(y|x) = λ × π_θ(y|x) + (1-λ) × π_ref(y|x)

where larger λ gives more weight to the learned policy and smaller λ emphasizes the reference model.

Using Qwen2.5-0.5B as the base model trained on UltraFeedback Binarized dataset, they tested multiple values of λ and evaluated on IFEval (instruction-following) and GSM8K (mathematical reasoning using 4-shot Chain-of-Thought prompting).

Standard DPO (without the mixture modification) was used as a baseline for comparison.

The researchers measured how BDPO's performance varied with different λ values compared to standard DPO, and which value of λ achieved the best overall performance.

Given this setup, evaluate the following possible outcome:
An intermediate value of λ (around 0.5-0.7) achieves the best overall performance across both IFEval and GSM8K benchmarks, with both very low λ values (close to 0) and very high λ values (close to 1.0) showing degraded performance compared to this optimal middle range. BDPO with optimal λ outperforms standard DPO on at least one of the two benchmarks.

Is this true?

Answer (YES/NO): YES